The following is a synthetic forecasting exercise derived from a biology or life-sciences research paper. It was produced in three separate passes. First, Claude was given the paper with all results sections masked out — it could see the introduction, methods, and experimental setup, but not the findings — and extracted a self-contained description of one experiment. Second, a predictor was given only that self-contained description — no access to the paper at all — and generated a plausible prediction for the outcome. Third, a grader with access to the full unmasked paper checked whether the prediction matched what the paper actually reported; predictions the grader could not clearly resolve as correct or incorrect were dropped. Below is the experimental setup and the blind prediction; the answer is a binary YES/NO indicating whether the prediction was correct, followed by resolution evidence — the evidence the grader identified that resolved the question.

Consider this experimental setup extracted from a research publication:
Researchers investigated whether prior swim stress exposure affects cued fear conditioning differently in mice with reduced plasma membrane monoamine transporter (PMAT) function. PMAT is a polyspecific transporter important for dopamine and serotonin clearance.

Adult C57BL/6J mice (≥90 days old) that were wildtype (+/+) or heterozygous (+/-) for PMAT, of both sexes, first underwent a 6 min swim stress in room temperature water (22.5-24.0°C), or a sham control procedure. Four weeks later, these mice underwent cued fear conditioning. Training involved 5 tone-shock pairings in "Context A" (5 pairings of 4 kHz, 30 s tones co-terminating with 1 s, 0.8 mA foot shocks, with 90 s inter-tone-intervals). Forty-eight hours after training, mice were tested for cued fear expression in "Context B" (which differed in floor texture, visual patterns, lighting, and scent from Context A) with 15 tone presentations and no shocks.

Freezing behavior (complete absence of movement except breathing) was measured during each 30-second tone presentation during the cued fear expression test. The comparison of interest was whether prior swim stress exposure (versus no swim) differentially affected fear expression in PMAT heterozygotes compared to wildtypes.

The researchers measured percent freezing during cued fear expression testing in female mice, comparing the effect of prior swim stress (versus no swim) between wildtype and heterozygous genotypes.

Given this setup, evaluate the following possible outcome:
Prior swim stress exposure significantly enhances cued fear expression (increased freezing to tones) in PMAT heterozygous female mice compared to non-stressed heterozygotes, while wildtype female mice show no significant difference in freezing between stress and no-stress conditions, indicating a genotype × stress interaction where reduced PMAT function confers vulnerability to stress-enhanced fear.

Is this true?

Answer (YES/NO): NO